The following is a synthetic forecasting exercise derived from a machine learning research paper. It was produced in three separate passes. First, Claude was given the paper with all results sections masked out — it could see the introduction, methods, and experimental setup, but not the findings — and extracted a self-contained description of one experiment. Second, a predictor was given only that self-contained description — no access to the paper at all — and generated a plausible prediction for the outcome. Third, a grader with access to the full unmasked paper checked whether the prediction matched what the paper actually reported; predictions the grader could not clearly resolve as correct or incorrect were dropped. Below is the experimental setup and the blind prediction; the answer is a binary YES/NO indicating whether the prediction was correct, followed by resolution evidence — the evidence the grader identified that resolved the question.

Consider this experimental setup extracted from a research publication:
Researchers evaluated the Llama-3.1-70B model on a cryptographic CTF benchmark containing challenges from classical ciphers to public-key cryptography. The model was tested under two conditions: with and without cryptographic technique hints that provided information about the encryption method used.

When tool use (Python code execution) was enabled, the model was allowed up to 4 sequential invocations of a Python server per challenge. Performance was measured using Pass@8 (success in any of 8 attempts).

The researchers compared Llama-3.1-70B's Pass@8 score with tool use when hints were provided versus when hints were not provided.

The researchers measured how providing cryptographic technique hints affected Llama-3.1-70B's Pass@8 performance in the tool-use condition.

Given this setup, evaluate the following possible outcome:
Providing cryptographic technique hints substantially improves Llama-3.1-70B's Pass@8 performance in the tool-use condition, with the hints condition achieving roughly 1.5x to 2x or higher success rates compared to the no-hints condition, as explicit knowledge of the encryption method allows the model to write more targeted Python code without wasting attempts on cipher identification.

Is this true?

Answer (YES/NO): NO